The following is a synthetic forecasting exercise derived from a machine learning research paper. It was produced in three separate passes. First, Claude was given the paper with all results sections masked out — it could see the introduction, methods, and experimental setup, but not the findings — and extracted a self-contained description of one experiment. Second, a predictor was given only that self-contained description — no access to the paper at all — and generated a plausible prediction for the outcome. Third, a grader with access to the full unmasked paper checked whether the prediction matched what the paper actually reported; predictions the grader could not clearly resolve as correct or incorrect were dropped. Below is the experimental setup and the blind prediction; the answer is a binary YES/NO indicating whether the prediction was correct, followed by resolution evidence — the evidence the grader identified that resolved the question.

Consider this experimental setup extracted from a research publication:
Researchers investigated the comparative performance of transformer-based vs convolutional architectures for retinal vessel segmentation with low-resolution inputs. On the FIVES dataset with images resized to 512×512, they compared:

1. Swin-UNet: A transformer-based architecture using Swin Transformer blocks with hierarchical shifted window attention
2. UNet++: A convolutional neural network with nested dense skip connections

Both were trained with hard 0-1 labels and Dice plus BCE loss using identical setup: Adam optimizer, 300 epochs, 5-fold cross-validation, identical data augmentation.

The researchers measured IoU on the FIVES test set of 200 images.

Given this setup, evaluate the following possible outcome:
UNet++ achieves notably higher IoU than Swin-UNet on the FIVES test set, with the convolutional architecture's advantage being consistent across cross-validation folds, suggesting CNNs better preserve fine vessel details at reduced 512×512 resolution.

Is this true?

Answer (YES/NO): NO